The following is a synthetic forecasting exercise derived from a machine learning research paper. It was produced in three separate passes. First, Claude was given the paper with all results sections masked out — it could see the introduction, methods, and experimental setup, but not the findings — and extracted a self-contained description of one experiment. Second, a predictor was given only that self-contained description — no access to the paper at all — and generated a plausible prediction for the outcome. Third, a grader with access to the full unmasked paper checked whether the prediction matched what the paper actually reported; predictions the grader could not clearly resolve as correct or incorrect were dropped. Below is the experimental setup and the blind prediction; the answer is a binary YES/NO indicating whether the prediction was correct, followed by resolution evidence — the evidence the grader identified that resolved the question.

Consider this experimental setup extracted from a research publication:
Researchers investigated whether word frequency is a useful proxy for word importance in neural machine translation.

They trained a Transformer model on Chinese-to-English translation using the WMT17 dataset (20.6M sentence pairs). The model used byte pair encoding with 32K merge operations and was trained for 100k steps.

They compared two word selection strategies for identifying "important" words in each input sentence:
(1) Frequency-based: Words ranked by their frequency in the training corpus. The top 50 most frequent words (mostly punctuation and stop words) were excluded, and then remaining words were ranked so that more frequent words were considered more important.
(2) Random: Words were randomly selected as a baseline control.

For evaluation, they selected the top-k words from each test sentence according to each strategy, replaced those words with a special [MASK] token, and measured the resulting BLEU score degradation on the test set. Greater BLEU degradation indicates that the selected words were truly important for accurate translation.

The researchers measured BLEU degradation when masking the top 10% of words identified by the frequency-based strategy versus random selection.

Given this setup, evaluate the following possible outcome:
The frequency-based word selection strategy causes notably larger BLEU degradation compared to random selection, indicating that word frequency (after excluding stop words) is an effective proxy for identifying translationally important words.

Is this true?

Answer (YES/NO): NO